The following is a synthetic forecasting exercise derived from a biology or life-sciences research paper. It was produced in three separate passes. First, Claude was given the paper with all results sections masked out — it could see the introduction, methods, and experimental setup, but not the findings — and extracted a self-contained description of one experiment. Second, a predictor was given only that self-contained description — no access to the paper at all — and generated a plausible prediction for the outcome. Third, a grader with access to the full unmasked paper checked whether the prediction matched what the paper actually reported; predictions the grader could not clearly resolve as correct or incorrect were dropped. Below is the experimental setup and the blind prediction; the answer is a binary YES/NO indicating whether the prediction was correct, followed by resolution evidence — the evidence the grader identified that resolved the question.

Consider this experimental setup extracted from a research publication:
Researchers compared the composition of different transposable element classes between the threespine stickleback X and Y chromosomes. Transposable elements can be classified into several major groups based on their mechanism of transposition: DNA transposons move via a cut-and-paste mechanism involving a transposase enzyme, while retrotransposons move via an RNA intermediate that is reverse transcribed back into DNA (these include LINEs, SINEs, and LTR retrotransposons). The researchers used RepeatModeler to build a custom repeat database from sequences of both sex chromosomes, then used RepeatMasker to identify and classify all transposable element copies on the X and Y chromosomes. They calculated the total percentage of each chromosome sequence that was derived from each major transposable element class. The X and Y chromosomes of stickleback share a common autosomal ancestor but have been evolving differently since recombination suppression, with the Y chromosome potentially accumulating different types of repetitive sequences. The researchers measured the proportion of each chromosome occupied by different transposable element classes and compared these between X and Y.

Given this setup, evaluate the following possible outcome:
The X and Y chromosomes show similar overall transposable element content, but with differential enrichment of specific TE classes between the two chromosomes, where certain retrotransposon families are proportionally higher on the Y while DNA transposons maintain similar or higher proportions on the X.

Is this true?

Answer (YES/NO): NO